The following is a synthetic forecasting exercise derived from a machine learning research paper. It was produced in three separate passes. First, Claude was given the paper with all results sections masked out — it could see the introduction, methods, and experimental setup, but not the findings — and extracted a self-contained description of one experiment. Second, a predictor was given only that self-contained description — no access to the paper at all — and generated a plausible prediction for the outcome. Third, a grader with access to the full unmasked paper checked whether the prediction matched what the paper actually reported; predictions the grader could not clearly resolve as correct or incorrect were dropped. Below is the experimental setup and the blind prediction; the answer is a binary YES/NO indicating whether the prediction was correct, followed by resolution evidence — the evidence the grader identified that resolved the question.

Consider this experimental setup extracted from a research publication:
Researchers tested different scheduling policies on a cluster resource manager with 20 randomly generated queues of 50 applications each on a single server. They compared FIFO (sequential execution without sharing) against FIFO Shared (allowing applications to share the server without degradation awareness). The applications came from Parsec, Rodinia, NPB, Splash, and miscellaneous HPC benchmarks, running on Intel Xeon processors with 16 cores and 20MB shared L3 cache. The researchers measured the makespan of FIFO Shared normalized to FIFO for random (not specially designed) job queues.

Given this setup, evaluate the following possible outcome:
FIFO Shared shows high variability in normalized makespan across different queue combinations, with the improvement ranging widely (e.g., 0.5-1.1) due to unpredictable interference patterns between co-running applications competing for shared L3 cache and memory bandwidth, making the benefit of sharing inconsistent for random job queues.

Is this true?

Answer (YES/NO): NO